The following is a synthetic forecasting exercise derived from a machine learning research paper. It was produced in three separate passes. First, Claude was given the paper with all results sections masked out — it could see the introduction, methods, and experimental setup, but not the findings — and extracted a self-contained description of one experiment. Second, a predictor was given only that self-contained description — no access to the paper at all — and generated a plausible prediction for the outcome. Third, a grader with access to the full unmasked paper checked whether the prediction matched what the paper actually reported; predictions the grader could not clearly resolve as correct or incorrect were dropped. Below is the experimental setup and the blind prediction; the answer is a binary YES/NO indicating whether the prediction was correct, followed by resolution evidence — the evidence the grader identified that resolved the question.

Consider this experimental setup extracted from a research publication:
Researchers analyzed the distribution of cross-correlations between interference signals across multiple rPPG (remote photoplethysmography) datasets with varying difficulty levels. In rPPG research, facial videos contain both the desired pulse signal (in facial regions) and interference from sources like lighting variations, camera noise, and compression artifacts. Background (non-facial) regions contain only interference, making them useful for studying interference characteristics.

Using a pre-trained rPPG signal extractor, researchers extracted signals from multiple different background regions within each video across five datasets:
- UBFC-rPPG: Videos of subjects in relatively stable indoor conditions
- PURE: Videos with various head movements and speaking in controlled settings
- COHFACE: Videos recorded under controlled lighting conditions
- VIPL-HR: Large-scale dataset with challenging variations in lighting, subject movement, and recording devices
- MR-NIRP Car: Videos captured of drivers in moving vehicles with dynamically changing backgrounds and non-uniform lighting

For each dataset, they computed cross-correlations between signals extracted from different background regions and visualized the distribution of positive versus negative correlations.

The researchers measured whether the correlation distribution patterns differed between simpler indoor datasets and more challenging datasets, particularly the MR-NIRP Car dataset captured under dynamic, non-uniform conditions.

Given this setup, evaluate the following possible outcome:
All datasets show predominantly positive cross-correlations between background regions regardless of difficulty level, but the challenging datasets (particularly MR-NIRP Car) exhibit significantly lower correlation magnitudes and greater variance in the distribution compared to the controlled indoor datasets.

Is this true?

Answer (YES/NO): NO